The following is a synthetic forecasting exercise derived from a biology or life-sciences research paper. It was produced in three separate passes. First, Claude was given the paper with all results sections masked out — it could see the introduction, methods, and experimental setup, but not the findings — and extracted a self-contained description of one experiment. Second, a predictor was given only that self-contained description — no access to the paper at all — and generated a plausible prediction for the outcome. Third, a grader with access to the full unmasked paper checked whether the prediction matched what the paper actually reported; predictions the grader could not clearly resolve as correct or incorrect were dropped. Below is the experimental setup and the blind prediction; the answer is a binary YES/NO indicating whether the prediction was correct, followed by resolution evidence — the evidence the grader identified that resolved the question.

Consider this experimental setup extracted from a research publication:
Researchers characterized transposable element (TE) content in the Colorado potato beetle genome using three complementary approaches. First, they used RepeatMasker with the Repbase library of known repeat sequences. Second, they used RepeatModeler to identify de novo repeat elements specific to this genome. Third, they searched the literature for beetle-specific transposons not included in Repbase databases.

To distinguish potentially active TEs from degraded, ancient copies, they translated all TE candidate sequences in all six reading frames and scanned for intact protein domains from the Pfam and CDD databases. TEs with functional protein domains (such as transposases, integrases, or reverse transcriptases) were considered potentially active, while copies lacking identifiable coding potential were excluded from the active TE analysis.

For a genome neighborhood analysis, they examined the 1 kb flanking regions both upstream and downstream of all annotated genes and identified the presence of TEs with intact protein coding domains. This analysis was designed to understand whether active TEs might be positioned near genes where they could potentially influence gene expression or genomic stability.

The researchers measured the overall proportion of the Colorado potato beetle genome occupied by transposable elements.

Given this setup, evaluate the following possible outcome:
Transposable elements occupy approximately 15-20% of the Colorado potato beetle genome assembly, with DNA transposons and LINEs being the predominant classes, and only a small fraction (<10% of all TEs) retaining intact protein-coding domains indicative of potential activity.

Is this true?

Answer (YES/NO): NO